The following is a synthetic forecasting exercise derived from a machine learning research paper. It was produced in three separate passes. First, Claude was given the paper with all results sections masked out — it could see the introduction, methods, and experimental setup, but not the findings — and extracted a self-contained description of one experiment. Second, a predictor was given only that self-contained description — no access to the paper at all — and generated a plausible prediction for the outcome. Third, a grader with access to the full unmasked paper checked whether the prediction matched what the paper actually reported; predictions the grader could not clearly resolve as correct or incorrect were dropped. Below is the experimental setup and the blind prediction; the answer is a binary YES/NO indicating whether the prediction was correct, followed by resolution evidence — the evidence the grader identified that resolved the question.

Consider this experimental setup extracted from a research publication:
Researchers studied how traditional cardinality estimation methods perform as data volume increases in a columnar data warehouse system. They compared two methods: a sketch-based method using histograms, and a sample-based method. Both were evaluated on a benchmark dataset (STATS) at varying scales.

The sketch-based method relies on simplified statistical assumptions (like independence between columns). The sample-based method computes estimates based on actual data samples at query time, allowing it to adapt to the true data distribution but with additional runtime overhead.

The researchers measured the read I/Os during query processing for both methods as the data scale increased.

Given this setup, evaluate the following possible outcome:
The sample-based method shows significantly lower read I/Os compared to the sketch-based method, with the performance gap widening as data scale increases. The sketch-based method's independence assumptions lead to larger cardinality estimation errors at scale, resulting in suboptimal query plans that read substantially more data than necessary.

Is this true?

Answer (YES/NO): NO